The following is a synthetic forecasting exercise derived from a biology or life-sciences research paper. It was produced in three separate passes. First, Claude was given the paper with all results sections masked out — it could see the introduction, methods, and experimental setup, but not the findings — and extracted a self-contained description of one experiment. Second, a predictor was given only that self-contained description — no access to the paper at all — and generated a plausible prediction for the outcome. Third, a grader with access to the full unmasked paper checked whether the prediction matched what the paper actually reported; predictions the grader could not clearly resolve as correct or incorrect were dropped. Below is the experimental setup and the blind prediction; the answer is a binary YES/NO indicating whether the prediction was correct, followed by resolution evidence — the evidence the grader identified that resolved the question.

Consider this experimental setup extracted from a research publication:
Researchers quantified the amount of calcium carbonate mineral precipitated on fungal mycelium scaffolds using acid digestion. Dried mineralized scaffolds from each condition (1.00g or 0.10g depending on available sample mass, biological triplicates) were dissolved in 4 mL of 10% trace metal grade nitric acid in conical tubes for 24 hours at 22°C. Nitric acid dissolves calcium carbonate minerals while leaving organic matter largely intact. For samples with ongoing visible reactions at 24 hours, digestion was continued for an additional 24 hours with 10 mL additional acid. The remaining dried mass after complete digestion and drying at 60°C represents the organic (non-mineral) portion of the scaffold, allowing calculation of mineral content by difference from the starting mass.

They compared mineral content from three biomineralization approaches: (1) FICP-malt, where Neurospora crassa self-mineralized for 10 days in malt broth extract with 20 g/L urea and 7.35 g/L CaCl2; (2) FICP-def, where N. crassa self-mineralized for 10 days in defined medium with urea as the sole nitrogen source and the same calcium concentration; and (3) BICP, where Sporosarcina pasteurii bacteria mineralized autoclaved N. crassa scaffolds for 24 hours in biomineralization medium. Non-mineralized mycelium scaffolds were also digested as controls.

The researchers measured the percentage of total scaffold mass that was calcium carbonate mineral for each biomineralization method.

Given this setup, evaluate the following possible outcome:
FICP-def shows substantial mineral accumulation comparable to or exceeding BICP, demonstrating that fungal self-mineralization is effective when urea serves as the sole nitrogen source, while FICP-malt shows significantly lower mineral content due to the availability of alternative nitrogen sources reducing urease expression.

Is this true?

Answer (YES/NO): YES